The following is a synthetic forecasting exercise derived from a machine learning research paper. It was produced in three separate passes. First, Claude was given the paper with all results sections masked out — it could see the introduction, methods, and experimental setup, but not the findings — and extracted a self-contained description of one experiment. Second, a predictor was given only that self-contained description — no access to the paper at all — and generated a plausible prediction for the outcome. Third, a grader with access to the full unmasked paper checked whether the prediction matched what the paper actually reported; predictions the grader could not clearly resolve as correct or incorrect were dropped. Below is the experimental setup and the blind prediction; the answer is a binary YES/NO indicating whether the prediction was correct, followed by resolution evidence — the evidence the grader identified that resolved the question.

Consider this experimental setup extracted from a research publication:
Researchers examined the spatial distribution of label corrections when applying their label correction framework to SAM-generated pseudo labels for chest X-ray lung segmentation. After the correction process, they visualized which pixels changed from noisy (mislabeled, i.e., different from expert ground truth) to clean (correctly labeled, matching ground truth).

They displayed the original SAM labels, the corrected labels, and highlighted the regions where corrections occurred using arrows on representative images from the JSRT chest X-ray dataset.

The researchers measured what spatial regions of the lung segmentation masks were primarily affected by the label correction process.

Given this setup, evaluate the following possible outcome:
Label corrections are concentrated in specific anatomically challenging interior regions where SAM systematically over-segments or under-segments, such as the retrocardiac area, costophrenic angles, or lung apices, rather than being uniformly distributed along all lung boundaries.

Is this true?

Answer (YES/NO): NO